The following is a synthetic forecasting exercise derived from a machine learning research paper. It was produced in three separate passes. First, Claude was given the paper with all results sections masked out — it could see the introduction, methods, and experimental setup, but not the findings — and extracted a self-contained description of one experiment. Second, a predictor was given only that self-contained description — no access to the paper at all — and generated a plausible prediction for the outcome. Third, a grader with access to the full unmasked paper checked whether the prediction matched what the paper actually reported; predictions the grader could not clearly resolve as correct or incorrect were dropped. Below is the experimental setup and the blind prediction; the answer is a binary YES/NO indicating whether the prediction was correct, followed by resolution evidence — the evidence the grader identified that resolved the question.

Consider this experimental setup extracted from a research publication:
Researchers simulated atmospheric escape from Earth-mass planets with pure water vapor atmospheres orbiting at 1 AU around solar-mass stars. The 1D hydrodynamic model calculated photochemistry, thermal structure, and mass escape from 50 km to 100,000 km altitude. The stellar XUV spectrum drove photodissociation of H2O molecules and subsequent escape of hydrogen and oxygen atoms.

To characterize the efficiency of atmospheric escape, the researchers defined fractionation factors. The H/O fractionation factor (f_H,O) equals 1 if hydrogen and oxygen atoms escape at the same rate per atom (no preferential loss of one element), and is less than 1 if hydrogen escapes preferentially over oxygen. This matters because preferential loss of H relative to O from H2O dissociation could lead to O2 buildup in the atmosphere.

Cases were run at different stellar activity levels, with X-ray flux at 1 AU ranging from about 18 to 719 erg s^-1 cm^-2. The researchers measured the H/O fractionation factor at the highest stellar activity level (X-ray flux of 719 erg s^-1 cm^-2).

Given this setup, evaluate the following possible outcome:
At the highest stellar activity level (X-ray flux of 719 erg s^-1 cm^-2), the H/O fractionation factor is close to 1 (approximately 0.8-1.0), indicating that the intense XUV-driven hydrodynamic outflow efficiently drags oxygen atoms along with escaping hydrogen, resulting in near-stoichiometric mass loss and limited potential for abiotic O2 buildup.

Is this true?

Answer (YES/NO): YES